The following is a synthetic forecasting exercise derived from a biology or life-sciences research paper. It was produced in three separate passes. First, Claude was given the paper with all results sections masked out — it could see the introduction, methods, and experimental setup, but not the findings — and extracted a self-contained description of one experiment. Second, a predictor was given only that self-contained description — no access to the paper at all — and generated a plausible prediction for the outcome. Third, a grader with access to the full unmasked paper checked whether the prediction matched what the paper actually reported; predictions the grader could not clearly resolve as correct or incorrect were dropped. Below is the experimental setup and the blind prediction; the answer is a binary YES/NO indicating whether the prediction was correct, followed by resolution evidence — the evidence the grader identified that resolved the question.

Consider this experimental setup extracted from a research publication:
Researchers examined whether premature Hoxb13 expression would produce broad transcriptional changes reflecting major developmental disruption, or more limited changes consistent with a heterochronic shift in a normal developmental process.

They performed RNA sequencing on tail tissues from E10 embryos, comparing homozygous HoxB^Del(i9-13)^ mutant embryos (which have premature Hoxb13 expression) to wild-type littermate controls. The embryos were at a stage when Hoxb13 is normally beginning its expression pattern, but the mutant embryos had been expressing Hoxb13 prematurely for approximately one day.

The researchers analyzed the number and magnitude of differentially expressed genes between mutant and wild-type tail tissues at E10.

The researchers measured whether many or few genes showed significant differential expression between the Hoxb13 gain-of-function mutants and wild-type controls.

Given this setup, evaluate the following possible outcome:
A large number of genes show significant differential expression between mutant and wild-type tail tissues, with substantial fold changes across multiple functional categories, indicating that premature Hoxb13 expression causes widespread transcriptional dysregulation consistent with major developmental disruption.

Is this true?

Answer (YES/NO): NO